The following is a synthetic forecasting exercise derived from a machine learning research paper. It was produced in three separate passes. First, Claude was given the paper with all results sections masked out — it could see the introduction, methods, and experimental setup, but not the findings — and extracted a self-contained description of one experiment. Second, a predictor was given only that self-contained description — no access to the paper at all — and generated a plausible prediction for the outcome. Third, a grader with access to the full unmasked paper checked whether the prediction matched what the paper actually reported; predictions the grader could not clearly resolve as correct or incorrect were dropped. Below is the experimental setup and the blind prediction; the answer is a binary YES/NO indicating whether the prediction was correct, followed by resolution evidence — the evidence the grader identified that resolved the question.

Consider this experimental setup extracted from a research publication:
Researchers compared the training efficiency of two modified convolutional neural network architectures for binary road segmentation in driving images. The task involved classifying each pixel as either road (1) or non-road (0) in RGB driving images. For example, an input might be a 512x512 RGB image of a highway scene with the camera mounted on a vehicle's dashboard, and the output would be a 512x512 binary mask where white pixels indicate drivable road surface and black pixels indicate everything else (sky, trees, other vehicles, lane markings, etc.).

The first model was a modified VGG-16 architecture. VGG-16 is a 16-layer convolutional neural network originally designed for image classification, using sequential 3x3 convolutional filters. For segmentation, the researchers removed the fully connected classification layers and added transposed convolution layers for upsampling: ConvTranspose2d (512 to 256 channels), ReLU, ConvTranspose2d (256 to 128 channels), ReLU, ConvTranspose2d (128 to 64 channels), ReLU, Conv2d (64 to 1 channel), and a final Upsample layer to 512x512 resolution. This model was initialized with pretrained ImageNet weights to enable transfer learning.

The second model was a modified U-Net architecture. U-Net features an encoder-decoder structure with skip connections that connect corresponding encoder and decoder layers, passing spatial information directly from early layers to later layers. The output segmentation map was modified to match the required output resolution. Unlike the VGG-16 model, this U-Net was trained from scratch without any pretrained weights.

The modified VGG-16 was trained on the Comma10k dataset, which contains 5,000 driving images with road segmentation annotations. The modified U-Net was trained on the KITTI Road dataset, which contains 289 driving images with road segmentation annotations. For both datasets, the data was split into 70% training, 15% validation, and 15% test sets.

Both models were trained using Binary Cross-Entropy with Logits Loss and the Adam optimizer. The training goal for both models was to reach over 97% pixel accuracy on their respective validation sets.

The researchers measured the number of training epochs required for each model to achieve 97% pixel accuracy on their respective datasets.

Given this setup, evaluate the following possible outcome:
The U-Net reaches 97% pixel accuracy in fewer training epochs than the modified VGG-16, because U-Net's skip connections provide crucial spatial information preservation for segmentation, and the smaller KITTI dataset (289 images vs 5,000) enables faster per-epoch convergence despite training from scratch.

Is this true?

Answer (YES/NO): NO